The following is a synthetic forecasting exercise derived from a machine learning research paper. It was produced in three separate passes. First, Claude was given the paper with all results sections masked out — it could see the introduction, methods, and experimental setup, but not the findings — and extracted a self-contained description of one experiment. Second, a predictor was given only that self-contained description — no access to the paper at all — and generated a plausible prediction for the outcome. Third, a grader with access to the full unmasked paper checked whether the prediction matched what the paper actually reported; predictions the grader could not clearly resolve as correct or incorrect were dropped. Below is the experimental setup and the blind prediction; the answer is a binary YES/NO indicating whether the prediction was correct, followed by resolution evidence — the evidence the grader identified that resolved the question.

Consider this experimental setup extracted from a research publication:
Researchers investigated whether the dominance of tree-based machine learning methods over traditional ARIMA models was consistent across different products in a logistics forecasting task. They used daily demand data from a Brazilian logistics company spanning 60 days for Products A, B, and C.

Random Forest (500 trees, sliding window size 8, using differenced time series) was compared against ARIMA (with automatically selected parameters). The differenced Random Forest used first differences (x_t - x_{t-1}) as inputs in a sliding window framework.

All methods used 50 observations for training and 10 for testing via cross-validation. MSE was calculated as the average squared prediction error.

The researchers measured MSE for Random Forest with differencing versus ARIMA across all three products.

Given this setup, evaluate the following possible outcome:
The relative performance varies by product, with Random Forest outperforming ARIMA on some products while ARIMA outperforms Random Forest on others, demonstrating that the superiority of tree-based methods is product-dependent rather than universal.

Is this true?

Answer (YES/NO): NO